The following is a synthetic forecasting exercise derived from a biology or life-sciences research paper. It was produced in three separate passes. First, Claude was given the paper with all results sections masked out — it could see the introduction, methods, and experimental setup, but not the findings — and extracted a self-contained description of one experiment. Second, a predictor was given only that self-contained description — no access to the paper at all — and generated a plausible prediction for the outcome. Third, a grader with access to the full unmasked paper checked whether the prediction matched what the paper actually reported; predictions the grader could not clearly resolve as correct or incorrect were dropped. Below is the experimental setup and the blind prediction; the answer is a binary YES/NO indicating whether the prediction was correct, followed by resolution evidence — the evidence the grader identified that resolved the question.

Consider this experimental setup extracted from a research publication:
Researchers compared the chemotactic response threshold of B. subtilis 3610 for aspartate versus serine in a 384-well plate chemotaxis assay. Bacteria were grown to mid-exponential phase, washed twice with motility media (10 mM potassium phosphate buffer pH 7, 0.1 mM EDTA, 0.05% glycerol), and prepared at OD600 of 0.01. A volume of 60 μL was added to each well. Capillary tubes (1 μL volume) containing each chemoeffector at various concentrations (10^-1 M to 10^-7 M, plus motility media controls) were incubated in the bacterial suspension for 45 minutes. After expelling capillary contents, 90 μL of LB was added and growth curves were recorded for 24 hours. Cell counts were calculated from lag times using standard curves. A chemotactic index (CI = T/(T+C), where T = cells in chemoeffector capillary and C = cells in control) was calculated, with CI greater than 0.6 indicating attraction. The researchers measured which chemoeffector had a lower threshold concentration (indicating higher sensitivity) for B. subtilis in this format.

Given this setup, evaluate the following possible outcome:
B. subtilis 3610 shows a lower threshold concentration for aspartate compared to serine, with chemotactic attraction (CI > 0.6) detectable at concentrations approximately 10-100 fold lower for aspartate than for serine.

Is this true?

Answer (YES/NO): NO